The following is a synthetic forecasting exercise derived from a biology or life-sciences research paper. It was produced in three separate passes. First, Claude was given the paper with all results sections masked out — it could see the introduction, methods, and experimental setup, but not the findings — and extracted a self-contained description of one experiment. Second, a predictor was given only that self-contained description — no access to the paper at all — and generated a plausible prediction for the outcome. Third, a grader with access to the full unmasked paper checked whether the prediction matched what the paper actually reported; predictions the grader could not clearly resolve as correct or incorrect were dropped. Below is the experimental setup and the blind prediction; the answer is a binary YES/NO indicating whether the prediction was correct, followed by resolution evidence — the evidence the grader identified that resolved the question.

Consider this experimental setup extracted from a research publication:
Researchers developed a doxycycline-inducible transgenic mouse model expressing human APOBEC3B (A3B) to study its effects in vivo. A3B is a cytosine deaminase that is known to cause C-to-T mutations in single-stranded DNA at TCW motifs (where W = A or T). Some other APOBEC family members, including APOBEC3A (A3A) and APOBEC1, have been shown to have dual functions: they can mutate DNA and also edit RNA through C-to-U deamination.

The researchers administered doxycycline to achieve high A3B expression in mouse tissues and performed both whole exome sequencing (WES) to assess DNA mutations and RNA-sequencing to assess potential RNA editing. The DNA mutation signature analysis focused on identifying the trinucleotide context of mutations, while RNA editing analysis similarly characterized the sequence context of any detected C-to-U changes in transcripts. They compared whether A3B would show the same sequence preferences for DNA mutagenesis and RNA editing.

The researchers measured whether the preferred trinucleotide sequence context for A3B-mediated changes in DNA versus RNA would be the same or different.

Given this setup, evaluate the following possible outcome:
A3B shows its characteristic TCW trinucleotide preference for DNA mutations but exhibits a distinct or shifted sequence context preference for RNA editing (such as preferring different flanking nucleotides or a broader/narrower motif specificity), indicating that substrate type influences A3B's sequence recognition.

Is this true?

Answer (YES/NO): YES